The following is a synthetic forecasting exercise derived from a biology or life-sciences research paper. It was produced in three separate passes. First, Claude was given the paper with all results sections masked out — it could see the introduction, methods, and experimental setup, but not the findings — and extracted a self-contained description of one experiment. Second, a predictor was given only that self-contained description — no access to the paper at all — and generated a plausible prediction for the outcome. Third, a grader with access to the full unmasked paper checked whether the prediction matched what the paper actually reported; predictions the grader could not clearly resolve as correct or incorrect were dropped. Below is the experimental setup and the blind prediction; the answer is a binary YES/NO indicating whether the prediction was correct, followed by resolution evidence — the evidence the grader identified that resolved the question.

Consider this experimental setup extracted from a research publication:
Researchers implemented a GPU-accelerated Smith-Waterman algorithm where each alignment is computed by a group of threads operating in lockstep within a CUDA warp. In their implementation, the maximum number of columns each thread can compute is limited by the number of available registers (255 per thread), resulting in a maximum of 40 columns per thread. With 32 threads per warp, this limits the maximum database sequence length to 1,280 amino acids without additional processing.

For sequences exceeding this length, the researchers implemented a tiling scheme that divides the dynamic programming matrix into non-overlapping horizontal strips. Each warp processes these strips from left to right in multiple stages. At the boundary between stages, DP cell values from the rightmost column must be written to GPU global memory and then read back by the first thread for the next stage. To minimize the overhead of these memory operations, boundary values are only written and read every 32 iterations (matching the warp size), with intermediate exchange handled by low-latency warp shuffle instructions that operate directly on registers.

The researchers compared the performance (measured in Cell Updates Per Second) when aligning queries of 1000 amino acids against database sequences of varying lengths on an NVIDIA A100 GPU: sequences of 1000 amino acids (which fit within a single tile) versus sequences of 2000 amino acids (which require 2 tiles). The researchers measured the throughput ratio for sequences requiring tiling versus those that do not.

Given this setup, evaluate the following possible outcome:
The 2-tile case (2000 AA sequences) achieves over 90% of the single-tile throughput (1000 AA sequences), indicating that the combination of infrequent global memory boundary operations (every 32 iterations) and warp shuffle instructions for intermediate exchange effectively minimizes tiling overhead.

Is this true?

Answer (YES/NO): YES